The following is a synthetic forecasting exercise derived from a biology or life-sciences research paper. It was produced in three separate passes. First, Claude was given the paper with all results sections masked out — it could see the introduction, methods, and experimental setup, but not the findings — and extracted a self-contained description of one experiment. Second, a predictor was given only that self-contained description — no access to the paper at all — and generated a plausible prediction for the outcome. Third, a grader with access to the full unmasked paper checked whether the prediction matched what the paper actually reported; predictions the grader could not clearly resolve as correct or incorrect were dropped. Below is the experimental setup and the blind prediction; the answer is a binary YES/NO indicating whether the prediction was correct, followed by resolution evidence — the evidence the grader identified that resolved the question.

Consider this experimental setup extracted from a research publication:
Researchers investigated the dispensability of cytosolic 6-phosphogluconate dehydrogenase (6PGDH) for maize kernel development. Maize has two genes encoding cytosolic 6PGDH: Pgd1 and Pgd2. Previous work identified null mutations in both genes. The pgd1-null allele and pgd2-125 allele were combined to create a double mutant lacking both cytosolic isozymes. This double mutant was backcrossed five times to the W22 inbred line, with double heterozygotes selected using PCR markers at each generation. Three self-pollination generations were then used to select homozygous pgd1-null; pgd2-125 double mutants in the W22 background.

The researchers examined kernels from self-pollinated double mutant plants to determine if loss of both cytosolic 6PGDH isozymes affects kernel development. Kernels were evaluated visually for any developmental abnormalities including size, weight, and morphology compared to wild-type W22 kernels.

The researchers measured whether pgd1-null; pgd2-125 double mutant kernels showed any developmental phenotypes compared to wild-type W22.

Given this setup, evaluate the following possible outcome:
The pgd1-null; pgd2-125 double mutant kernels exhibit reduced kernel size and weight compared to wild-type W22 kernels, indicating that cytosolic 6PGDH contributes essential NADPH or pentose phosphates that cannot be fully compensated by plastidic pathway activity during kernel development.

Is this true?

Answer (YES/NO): NO